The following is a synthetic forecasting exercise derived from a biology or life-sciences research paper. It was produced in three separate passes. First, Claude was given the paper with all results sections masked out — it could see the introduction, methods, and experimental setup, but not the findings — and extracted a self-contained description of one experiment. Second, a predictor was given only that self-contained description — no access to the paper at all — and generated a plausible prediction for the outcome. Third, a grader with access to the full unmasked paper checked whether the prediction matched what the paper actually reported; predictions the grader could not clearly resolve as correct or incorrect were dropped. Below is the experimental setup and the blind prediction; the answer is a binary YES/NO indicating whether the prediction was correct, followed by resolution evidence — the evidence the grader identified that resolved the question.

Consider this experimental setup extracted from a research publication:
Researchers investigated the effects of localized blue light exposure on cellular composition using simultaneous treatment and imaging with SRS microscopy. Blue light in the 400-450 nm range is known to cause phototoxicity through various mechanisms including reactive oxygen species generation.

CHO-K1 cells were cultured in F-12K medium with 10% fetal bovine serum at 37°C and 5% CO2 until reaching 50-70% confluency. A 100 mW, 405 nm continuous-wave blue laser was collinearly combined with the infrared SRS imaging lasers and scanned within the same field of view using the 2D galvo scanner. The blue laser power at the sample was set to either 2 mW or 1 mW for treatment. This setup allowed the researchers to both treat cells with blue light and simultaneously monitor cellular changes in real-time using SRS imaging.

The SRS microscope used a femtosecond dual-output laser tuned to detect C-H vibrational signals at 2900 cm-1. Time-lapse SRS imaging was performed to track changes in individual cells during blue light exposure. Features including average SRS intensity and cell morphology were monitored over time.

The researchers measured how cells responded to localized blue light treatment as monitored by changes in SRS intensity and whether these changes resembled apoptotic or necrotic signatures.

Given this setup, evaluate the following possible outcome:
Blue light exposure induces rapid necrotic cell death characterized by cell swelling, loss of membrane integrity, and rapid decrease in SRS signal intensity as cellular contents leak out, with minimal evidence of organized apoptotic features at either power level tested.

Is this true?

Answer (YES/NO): YES